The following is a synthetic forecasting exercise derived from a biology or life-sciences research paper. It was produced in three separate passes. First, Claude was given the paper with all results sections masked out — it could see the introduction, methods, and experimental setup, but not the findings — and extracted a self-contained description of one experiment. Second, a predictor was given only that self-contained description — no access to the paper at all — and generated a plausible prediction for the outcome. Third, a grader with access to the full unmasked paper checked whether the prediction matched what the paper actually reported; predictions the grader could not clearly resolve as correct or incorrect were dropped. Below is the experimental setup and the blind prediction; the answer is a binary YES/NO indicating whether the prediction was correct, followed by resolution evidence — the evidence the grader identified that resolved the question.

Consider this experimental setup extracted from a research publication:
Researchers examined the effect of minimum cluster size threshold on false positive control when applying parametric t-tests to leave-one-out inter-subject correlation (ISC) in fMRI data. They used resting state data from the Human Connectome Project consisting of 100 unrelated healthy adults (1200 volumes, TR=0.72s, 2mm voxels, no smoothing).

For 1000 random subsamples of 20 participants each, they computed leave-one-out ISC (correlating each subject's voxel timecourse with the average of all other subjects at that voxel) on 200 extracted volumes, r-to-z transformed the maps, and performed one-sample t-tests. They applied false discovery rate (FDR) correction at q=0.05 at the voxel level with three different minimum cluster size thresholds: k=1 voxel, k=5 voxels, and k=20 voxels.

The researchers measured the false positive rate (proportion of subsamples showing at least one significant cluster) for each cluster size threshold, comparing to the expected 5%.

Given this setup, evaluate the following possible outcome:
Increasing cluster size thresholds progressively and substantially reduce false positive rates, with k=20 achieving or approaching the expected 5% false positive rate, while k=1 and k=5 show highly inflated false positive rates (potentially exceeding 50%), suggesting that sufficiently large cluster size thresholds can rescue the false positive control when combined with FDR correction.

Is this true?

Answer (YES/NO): NO